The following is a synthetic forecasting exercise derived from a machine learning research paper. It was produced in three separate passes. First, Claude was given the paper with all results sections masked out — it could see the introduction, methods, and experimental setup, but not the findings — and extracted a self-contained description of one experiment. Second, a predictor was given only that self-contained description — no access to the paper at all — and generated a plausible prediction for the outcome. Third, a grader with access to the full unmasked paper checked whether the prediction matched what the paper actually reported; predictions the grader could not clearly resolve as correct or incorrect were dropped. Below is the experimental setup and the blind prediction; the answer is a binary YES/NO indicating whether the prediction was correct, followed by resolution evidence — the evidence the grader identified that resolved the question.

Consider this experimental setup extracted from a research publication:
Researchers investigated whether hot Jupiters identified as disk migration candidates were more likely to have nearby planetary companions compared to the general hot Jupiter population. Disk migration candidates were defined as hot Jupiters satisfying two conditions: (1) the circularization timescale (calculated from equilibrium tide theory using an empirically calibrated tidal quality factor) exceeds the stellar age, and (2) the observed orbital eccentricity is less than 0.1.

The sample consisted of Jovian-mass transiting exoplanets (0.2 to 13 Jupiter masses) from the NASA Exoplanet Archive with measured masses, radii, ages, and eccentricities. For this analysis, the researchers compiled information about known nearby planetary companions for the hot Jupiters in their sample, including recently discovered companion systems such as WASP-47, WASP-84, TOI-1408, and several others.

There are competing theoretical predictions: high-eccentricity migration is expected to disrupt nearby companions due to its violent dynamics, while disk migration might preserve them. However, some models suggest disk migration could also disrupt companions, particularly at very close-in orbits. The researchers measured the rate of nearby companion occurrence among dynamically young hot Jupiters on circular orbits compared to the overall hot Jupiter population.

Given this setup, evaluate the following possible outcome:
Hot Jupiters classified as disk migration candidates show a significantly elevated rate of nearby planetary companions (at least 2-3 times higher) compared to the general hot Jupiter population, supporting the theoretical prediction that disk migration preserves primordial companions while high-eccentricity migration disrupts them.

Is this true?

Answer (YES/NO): YES